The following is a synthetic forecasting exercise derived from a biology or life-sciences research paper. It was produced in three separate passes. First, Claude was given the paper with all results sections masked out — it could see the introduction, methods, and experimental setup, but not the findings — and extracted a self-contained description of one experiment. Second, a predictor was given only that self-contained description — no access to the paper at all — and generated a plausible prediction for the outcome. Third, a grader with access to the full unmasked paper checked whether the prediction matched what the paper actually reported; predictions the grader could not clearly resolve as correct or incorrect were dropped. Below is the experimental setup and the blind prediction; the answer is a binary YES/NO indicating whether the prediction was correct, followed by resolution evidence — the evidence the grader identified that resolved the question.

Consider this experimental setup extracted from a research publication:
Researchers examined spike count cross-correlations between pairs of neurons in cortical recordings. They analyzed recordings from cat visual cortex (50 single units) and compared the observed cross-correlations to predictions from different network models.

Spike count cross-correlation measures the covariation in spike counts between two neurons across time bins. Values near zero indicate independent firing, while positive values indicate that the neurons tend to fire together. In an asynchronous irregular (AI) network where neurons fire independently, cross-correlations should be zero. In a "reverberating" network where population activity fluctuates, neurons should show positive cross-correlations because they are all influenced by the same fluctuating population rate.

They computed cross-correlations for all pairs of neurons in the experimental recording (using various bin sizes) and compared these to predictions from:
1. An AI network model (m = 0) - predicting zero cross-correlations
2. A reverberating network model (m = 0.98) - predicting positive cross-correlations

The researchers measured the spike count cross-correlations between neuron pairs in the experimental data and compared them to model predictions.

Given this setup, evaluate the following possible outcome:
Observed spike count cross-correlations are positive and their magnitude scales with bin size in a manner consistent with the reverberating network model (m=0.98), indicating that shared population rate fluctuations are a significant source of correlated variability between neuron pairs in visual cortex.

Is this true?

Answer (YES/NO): YES